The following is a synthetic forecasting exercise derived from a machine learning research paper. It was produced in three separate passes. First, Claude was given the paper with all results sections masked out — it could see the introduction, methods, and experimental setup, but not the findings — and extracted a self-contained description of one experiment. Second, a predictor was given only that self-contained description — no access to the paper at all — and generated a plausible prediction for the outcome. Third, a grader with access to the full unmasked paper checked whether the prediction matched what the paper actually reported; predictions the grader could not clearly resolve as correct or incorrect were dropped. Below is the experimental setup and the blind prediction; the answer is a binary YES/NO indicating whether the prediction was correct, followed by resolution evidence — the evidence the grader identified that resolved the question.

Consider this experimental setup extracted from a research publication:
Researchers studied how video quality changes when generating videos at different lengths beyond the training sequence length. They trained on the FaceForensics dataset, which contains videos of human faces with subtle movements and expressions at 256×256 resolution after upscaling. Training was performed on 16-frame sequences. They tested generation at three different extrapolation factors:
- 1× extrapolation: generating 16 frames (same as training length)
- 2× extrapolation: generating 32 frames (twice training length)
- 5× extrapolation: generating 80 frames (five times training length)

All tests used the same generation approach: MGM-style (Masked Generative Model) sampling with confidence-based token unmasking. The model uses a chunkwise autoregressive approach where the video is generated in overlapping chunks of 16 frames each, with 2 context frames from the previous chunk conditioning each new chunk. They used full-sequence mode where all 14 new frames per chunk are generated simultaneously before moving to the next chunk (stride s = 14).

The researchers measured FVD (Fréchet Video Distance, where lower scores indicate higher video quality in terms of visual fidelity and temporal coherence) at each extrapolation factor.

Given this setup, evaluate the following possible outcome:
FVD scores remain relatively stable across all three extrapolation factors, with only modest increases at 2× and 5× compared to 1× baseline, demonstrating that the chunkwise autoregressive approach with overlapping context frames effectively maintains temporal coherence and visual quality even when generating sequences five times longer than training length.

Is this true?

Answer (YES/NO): NO